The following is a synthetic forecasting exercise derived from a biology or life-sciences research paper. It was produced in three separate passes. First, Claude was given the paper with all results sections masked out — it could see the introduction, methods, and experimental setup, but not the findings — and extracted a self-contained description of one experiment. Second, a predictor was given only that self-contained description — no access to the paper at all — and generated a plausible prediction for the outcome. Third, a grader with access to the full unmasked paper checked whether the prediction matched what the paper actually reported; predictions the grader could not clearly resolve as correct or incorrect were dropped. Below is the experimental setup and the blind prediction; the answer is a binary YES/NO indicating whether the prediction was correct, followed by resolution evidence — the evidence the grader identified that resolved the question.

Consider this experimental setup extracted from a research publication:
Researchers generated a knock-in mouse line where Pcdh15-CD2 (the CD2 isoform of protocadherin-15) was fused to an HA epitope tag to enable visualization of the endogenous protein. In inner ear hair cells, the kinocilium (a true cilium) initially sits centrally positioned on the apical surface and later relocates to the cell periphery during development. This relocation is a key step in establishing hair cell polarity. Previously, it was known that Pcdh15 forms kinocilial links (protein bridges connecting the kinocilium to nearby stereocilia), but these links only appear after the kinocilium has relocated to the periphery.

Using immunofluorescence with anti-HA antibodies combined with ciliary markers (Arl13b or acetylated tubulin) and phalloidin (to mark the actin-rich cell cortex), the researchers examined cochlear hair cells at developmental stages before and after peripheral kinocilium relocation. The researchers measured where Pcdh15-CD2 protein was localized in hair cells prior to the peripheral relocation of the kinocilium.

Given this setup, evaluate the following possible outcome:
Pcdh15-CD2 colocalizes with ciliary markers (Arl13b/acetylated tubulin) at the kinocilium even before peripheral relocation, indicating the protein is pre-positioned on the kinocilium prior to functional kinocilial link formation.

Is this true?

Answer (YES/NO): YES